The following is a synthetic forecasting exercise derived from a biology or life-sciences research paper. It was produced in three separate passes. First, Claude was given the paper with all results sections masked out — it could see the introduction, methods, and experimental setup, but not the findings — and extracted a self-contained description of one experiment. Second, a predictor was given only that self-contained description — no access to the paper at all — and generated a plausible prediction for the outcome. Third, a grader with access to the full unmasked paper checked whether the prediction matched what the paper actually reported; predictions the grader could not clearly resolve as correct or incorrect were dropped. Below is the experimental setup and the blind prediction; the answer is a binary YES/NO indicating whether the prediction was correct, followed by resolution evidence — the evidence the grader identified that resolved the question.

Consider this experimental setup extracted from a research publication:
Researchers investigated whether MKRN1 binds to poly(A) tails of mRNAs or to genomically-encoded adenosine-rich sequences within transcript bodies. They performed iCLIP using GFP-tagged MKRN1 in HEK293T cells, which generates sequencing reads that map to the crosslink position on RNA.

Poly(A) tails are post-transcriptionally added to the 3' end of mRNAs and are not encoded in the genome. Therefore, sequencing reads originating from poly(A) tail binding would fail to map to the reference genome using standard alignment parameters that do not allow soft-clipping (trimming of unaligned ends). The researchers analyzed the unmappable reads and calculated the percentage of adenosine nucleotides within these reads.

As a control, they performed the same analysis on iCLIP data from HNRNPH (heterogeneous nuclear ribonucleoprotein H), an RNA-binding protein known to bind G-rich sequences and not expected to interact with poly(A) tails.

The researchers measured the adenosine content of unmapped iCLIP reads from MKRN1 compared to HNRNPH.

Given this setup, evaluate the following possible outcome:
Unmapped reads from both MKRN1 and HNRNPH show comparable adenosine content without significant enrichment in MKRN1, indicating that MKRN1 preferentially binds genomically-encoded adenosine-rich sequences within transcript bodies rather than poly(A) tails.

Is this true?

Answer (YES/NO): NO